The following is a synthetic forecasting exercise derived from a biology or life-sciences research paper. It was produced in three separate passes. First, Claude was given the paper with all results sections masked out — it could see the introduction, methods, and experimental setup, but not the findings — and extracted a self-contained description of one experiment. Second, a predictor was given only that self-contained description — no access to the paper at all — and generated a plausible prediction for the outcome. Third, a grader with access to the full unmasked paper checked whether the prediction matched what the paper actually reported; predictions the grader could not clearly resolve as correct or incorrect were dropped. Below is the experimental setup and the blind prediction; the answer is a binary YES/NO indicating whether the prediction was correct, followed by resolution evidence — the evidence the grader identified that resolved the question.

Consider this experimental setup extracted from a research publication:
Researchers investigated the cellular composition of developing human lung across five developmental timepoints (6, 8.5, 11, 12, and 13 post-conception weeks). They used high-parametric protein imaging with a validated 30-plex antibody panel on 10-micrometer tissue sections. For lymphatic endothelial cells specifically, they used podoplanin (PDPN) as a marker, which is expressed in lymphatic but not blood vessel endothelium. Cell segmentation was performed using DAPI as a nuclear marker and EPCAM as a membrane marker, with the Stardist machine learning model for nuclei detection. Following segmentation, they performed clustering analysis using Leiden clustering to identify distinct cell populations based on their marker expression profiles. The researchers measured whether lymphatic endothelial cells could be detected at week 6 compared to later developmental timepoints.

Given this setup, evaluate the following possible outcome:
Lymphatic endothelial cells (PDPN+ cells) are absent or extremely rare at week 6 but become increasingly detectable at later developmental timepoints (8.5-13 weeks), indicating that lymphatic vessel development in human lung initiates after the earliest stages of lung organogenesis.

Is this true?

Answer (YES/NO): YES